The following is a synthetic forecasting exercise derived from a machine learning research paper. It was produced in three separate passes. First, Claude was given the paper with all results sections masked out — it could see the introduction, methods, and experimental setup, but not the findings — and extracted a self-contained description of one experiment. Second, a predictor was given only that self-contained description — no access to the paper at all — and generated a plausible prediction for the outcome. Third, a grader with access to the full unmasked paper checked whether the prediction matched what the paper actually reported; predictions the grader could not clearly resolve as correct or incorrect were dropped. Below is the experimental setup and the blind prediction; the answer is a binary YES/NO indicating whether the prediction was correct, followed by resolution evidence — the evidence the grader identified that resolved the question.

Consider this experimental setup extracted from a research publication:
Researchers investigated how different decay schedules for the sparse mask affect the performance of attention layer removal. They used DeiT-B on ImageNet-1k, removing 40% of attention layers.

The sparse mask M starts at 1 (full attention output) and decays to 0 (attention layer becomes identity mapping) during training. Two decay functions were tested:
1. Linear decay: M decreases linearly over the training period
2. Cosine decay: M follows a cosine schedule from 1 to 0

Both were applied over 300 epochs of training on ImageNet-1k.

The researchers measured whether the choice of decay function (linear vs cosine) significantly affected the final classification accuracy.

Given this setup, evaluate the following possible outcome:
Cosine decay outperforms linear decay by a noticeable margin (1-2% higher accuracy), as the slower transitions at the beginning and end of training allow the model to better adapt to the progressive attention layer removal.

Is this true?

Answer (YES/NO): NO